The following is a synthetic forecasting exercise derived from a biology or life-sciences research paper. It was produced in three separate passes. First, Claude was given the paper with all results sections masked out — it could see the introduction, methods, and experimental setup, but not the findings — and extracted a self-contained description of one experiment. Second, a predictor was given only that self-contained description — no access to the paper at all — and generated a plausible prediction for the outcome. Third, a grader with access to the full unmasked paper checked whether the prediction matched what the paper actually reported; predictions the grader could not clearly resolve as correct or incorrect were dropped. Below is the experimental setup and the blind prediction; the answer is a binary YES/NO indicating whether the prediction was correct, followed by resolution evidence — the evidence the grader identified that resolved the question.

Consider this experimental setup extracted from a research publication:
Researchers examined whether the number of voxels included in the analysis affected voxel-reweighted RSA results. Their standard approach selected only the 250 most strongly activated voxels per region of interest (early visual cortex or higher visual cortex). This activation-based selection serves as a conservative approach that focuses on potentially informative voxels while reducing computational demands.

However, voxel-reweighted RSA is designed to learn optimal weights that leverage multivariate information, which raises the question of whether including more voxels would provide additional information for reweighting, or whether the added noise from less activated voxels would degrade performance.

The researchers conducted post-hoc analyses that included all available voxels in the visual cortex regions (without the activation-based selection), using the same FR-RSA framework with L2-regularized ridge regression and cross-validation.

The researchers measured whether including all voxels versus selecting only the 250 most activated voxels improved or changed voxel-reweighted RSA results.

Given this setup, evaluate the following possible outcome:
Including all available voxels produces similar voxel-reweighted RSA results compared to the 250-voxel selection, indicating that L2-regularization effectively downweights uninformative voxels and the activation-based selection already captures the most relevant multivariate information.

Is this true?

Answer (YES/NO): NO